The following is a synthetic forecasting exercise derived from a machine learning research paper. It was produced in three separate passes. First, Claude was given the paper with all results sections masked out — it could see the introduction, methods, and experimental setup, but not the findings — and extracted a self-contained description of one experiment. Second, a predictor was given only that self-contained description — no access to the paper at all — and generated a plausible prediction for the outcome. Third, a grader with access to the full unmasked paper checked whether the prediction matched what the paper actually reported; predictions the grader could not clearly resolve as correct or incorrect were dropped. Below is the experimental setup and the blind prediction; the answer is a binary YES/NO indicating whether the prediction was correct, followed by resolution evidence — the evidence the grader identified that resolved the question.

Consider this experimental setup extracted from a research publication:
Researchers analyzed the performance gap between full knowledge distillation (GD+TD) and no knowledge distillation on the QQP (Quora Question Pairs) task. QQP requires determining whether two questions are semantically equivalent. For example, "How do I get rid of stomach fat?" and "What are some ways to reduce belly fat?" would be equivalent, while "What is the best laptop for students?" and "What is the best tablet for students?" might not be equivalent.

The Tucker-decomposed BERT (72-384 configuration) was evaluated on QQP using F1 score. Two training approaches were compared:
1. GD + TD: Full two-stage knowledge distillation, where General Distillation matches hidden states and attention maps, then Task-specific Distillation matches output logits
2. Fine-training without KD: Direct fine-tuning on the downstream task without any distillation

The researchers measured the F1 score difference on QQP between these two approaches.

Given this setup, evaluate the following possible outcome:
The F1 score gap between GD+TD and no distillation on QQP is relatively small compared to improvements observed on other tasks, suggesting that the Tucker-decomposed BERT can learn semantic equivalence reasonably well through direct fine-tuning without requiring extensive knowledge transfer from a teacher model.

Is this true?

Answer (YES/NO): NO